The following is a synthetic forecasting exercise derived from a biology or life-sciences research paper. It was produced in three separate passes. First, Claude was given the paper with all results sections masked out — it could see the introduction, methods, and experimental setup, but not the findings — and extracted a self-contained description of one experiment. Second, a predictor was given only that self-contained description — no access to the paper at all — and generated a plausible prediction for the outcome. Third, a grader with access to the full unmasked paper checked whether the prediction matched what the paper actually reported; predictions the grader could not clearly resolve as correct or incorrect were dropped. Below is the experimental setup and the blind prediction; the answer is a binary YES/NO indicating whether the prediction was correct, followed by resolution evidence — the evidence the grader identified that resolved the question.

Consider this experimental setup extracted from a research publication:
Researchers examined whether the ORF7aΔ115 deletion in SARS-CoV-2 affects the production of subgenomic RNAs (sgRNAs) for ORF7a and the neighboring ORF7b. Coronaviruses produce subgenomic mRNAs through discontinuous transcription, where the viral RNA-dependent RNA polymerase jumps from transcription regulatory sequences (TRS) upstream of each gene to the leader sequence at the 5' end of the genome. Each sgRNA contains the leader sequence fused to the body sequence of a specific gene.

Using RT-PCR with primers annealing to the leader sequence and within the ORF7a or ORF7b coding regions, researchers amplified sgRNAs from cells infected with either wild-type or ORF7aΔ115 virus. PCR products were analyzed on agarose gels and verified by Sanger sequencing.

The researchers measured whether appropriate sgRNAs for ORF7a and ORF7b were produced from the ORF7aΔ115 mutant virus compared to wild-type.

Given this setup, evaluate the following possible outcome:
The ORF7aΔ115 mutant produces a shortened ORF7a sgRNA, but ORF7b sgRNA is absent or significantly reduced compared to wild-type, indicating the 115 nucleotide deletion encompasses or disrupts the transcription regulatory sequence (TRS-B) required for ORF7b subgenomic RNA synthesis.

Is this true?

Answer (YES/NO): NO